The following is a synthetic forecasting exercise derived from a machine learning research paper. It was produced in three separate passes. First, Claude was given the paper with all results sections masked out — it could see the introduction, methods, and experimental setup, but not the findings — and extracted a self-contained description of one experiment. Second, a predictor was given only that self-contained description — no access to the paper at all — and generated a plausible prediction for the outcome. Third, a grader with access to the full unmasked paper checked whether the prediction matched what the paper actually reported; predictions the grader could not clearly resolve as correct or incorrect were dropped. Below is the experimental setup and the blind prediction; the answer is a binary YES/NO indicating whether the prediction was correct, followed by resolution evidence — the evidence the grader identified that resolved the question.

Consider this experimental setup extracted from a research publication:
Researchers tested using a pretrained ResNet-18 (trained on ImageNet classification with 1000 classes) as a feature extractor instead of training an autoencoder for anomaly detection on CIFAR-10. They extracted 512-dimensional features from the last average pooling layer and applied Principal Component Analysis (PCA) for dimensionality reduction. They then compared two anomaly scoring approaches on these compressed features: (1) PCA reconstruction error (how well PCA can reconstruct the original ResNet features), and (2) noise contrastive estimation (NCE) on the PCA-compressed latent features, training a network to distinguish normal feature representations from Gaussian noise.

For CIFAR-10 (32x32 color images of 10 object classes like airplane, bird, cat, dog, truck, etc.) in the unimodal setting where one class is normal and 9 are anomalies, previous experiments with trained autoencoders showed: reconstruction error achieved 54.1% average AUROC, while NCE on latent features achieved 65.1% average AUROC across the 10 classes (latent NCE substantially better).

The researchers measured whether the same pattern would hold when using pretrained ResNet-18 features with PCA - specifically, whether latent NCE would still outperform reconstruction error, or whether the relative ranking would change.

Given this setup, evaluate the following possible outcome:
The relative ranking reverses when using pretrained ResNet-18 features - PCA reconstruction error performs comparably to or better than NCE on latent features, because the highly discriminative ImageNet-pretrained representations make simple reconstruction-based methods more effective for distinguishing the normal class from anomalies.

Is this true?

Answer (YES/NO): YES